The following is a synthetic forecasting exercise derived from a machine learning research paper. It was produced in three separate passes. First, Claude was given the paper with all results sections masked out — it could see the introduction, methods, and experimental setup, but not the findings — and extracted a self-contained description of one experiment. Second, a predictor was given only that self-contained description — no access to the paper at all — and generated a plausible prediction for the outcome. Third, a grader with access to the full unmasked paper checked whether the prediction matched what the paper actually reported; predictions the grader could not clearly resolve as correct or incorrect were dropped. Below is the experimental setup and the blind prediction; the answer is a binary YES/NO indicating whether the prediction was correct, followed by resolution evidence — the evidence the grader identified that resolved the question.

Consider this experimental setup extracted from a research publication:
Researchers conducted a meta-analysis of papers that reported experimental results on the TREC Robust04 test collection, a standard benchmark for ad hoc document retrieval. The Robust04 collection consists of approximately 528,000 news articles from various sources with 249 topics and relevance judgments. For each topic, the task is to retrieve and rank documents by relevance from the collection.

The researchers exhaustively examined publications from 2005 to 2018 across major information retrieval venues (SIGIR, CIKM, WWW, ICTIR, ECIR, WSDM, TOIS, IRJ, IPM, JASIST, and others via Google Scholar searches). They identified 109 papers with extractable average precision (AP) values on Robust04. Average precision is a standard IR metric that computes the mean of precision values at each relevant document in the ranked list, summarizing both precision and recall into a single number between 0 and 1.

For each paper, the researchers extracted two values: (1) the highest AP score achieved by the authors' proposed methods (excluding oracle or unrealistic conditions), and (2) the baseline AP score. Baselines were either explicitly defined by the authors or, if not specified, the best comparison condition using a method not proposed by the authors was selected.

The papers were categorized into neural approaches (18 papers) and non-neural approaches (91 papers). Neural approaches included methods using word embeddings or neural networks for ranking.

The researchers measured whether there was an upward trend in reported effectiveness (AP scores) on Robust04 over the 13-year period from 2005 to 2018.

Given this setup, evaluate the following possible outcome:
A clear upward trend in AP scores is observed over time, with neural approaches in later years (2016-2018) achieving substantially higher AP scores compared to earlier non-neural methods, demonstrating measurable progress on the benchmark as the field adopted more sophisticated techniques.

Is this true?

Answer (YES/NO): NO